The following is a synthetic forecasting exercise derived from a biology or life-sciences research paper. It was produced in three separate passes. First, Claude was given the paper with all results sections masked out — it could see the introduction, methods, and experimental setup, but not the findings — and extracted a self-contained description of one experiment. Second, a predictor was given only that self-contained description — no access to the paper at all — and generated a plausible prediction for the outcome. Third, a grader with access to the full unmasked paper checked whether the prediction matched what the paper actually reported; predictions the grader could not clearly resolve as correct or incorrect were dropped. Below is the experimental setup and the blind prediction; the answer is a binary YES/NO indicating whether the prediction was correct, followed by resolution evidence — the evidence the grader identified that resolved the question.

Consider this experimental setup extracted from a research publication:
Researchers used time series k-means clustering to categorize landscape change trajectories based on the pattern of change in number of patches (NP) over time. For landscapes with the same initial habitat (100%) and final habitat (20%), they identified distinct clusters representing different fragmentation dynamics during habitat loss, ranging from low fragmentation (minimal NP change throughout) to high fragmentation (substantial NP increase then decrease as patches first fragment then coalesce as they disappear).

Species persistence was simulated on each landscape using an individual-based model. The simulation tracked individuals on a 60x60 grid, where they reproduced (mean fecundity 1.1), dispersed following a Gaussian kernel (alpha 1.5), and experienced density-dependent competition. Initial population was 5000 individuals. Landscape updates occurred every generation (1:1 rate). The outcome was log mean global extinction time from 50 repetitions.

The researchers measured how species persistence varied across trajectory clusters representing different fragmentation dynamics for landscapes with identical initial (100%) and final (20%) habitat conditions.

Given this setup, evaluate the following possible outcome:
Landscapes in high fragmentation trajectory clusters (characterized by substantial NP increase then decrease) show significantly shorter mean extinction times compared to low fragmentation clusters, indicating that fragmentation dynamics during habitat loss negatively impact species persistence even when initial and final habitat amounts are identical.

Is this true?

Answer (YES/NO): NO